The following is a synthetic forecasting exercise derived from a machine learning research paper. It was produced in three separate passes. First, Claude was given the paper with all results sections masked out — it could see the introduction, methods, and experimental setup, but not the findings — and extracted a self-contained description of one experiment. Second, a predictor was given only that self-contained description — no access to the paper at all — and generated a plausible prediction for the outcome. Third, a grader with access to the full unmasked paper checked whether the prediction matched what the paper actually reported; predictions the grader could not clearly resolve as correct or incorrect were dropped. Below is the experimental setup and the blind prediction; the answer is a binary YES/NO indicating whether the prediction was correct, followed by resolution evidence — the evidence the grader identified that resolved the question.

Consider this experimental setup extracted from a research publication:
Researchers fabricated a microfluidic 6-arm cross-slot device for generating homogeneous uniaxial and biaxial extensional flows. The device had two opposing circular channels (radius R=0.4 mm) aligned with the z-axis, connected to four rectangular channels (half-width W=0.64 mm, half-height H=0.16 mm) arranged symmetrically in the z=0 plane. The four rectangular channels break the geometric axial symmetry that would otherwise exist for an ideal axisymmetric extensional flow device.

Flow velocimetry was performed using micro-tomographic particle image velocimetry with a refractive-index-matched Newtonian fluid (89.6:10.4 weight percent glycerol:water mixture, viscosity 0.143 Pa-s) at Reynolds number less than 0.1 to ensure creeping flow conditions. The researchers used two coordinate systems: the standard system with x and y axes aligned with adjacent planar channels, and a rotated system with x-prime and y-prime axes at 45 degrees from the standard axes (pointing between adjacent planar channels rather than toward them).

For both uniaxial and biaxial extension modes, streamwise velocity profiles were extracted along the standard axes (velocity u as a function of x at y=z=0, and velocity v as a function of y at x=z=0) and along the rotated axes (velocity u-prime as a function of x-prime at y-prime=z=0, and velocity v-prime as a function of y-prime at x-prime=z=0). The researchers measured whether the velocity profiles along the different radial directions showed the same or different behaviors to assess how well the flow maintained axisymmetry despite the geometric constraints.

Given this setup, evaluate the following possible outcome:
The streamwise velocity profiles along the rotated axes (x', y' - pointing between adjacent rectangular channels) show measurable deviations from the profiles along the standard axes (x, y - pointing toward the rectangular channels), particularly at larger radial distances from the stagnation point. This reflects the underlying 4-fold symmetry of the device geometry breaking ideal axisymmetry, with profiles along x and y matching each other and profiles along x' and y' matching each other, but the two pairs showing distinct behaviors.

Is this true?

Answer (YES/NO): YES